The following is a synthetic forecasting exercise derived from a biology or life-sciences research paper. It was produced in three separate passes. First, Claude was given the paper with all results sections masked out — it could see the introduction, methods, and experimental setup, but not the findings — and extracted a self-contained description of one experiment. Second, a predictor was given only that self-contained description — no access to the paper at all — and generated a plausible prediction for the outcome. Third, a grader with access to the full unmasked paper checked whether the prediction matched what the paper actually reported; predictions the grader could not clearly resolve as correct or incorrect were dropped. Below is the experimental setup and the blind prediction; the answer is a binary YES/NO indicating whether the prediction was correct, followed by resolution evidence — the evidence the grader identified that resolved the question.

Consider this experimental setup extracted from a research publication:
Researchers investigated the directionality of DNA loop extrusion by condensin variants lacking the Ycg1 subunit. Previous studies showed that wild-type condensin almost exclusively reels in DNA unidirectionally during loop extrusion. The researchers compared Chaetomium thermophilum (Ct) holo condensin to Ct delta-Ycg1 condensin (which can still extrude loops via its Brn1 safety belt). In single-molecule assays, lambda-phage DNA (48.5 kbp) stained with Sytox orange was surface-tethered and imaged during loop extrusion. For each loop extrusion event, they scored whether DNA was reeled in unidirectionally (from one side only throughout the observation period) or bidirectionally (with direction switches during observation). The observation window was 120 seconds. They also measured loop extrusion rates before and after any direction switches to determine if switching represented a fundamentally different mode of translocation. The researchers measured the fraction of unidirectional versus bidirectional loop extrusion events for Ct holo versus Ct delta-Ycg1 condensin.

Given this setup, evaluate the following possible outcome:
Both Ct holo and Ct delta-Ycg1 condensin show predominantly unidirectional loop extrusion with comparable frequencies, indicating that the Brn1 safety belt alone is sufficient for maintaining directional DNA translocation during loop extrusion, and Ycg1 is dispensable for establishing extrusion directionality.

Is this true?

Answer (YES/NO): NO